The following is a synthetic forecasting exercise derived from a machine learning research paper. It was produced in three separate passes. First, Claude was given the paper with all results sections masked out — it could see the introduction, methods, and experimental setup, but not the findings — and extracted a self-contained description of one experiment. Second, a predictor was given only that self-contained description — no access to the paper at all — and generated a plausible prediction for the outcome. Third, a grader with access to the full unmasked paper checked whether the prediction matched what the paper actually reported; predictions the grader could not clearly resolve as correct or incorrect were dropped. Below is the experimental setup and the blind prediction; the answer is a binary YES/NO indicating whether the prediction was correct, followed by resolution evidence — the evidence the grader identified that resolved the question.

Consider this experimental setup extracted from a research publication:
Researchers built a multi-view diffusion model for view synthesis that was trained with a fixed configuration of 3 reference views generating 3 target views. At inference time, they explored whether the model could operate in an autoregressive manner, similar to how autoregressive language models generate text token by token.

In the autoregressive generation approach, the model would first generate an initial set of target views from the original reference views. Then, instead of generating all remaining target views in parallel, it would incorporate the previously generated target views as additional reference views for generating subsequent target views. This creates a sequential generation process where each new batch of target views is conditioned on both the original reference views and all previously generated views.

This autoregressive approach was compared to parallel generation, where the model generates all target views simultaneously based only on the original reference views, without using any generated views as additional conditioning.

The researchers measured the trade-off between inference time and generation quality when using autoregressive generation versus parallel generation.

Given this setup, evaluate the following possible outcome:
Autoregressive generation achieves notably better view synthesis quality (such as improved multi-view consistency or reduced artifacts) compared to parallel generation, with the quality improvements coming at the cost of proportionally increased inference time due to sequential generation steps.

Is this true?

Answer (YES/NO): NO